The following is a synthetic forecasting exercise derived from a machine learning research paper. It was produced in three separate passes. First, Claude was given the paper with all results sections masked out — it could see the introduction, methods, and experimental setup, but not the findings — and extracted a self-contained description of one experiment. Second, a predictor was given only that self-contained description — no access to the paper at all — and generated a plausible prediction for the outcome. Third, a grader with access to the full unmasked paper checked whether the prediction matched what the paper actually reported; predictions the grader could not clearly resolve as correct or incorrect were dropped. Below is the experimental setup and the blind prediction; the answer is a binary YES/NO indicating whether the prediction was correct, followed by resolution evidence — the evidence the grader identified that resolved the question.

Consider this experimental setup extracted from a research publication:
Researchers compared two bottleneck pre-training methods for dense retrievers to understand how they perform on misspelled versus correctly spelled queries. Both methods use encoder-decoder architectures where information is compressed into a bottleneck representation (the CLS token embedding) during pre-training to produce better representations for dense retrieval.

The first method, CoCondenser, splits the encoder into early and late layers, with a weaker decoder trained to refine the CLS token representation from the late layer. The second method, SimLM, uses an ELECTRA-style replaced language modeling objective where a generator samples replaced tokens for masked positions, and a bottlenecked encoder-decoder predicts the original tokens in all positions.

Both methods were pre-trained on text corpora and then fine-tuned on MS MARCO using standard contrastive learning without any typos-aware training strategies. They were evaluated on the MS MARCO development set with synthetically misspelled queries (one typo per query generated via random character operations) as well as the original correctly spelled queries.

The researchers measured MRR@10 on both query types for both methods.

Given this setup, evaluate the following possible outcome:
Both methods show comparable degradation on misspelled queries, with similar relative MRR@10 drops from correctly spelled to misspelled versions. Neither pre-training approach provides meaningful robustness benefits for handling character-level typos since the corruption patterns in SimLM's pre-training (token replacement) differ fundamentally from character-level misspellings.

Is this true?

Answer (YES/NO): YES